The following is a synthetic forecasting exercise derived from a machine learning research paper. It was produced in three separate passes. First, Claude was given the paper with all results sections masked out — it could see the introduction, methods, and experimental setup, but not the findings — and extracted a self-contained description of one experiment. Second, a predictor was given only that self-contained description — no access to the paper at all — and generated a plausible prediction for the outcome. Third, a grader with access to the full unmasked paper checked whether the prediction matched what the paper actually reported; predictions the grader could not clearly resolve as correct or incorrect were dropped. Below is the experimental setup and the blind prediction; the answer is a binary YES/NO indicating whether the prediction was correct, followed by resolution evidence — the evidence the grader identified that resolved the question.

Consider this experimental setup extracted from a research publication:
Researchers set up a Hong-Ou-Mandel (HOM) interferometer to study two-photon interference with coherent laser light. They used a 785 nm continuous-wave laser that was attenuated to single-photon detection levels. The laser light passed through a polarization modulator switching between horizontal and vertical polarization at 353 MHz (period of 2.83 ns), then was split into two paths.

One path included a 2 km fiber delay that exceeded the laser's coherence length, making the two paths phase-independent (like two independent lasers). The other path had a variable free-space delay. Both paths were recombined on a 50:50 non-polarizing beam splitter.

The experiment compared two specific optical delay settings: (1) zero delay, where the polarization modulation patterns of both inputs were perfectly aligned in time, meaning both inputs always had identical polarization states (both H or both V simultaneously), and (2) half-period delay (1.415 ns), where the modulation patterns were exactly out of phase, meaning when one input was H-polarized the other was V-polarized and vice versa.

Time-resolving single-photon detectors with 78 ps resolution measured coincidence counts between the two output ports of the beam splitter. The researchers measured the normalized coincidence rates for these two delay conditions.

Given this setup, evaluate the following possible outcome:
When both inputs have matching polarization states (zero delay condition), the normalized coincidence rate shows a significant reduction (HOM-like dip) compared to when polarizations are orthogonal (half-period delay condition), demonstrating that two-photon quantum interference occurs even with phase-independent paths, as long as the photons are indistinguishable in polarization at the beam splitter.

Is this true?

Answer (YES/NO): YES